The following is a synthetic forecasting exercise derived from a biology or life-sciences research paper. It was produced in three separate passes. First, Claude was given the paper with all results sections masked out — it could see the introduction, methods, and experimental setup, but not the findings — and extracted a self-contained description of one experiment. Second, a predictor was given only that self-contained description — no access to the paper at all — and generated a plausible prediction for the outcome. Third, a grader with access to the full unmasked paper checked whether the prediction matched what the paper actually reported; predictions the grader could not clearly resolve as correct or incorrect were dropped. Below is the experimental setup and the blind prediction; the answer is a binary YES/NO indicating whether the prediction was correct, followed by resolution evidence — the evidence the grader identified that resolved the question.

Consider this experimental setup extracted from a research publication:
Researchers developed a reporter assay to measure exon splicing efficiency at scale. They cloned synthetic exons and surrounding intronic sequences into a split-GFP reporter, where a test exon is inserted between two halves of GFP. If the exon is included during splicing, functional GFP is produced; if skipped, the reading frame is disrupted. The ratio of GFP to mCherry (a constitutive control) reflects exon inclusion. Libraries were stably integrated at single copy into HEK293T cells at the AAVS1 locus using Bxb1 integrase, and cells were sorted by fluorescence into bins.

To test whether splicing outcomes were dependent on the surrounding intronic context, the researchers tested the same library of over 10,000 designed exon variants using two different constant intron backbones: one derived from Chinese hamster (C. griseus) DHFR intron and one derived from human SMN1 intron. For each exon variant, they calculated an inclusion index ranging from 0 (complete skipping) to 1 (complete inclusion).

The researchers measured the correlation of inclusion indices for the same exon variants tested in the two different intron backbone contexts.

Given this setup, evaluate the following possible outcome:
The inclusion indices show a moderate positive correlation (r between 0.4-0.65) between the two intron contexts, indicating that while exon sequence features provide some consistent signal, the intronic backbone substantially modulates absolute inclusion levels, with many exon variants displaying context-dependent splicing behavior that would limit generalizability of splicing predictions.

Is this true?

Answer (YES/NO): NO